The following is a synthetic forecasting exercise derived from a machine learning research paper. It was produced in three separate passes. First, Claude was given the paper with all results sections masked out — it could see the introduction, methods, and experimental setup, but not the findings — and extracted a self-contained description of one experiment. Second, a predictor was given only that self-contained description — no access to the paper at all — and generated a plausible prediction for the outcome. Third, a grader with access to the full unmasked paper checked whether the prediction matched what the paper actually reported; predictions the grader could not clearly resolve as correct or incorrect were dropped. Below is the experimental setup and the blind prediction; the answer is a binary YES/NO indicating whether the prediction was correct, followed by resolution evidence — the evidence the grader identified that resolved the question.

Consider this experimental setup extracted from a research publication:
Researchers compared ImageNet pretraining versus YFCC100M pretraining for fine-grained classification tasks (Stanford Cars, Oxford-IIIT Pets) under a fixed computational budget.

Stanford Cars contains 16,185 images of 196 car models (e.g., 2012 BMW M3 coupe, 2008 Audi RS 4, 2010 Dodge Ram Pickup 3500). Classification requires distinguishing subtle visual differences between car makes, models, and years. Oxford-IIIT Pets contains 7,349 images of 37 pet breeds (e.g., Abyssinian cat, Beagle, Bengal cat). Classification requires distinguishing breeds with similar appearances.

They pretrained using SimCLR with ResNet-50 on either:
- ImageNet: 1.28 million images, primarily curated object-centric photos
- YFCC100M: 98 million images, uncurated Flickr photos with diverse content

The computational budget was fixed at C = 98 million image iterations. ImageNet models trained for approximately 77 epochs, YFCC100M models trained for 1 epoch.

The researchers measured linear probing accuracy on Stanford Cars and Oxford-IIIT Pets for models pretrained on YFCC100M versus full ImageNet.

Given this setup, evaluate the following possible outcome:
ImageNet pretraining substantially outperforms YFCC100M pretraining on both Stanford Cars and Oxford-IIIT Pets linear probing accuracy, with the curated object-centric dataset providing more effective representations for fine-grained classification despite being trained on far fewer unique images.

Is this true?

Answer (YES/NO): YES